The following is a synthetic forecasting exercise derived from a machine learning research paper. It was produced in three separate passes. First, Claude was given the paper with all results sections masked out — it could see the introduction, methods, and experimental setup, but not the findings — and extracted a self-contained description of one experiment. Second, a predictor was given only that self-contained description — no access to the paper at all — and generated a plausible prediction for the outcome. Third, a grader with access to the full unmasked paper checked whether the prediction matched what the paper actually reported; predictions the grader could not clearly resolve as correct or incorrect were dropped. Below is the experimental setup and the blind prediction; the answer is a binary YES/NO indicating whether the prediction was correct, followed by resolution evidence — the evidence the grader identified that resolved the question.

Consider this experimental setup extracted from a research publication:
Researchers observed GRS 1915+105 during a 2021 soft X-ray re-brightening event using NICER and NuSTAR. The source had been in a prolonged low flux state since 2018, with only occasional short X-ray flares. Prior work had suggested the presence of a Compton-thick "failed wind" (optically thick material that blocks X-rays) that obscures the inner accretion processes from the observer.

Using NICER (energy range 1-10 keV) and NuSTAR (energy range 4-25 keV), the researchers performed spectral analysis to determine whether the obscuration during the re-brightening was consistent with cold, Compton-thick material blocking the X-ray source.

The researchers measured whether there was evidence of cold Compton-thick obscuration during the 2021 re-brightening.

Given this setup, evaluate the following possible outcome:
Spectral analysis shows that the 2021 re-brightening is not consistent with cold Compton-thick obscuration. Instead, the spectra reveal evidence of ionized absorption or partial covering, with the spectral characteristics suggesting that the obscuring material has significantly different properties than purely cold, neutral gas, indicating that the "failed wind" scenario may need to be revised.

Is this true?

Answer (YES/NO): NO